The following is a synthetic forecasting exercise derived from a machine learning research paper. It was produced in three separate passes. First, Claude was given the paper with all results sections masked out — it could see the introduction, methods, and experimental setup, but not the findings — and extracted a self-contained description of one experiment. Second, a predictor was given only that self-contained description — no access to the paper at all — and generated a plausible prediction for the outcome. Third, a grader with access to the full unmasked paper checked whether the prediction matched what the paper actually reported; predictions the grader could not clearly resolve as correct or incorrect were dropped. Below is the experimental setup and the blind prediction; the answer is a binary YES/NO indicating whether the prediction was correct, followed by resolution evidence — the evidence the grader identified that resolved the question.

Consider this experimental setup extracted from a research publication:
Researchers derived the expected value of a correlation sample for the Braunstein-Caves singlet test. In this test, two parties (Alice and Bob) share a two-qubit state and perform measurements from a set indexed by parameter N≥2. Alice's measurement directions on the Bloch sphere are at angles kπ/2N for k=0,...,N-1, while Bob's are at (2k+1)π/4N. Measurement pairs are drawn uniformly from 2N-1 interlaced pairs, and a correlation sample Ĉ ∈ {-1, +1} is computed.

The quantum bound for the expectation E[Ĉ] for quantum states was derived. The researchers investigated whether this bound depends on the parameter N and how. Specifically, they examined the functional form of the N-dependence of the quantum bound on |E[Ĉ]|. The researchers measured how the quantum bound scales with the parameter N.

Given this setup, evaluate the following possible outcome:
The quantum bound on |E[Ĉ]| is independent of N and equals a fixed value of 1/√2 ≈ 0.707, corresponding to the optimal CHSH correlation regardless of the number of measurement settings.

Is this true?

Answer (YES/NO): NO